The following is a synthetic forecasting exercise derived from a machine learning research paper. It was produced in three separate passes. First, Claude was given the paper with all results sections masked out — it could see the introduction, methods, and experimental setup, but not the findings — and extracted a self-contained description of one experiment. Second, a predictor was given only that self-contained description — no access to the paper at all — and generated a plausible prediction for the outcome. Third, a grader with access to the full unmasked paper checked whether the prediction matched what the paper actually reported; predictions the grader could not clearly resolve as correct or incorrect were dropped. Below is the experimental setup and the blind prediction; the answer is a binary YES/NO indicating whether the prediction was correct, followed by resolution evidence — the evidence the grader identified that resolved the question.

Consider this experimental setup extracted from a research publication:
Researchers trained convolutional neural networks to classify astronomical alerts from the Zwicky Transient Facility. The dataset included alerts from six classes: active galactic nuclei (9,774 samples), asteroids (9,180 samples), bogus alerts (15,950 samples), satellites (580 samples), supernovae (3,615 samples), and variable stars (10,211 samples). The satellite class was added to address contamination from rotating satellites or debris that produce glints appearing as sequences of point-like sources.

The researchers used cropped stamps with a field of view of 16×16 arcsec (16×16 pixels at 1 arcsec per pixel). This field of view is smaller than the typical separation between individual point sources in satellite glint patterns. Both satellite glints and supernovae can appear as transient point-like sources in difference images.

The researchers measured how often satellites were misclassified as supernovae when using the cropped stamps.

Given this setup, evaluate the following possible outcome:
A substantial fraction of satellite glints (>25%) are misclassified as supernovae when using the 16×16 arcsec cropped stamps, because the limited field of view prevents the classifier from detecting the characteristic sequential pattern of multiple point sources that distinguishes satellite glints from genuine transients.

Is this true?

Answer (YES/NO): NO